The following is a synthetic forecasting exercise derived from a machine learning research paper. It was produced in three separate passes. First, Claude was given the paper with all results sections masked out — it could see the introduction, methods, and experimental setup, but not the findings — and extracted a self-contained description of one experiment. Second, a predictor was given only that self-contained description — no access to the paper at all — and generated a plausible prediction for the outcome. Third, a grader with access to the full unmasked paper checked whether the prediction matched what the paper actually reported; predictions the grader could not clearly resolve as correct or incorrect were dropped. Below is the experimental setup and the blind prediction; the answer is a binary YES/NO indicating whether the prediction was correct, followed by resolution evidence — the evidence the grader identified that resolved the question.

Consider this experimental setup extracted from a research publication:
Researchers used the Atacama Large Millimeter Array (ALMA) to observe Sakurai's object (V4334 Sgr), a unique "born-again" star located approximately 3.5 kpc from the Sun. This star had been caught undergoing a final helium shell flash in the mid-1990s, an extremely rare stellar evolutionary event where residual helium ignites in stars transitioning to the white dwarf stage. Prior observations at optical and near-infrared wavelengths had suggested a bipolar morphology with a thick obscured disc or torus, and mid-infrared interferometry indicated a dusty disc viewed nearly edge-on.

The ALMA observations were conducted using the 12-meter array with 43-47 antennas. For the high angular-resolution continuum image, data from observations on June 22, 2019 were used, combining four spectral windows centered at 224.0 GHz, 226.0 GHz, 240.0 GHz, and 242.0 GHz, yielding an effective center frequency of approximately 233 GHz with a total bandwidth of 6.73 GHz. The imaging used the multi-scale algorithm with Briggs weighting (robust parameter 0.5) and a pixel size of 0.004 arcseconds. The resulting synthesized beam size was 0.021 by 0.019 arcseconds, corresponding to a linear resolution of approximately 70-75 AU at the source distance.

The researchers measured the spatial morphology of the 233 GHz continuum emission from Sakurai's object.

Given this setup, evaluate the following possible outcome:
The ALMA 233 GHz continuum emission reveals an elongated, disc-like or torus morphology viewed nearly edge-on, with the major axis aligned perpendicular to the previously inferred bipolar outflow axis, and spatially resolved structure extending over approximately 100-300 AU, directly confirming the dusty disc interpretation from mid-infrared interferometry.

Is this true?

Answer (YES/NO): YES